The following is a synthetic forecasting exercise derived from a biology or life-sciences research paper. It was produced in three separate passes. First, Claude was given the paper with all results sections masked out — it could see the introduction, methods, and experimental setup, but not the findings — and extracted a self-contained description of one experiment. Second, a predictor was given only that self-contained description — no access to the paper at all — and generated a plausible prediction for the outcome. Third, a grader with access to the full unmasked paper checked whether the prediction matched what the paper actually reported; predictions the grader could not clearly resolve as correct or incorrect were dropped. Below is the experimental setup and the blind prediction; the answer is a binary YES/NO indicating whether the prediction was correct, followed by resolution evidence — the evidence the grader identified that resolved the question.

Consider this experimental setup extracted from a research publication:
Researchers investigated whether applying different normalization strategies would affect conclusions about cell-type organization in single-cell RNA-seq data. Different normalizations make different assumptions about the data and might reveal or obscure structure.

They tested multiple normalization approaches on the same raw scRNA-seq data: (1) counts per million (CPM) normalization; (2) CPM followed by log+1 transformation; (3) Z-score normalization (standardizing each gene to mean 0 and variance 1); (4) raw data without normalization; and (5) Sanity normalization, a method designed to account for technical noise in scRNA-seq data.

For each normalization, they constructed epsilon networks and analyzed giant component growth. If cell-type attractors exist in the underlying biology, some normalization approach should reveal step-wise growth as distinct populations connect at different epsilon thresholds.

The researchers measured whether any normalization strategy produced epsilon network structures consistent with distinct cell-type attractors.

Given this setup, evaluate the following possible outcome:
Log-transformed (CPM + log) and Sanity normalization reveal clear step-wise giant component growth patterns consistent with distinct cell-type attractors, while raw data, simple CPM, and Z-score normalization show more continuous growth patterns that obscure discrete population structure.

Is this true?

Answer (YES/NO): NO